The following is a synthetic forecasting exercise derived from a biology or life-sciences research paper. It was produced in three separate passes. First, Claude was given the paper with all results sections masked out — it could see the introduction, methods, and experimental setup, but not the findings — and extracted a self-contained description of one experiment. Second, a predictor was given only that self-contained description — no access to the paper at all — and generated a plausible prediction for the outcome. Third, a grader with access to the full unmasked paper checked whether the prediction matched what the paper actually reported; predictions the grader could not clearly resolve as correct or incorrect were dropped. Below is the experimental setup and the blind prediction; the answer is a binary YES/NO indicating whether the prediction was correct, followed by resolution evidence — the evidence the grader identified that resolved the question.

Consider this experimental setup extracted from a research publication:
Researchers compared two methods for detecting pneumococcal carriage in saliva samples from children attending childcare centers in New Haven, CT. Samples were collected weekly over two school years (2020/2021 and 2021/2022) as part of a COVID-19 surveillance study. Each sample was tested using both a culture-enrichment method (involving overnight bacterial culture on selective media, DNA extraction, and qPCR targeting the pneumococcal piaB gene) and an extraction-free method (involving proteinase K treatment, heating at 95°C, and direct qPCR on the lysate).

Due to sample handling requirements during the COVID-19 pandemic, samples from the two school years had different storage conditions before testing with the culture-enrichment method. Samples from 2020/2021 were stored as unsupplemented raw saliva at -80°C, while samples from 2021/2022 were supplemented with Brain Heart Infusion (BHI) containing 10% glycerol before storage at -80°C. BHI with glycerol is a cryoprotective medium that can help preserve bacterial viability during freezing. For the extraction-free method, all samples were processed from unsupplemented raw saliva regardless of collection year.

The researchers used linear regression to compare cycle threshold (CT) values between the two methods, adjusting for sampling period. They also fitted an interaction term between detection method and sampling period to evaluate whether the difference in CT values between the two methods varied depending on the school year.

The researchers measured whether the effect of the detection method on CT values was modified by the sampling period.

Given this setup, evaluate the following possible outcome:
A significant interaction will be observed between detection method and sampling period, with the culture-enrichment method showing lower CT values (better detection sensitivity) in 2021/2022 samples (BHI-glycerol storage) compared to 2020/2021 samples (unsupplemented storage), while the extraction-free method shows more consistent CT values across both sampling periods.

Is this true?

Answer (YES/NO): NO